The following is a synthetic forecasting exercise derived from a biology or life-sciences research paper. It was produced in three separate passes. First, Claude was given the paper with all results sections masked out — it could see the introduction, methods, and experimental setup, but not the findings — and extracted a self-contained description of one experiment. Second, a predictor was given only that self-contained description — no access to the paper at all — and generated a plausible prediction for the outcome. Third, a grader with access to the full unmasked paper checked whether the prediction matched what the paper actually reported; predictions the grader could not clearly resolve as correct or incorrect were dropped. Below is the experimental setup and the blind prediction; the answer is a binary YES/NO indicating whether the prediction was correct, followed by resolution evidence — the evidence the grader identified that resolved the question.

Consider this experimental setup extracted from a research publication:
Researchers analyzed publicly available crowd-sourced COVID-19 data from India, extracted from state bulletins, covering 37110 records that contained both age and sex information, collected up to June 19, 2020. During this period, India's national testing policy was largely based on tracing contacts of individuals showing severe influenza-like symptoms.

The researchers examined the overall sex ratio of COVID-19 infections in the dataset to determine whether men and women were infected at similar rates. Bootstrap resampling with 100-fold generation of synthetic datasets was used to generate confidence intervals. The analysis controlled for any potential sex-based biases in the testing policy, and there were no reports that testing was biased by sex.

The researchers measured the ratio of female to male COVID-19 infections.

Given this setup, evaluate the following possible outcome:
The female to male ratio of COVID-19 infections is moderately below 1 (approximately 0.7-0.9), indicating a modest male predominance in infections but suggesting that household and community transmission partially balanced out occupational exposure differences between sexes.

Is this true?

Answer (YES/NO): NO